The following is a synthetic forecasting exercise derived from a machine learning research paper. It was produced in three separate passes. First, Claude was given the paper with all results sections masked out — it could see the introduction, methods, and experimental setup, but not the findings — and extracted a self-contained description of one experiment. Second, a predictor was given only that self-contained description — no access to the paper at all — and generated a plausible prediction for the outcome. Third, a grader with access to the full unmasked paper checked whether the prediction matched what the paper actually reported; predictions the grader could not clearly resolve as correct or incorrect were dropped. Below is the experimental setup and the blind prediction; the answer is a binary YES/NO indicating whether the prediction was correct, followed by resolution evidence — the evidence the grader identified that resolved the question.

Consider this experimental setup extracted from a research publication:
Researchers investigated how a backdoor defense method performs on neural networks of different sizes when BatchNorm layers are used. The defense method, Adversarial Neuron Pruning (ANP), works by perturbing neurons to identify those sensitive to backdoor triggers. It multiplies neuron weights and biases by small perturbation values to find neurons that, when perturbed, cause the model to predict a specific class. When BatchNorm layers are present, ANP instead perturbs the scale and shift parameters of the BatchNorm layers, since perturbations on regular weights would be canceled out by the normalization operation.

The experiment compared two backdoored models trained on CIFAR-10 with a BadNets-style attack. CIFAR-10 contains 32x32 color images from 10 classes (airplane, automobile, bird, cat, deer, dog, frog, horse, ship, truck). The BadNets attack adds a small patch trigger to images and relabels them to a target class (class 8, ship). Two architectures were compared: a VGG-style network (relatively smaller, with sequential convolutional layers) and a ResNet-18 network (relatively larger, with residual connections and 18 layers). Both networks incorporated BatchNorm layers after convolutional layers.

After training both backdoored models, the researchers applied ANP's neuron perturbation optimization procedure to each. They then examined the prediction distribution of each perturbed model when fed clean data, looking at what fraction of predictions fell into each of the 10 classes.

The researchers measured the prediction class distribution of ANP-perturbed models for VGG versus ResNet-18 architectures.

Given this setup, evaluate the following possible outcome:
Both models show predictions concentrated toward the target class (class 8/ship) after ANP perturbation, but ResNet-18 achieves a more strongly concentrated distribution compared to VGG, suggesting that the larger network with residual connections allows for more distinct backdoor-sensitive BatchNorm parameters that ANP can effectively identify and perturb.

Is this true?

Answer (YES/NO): NO